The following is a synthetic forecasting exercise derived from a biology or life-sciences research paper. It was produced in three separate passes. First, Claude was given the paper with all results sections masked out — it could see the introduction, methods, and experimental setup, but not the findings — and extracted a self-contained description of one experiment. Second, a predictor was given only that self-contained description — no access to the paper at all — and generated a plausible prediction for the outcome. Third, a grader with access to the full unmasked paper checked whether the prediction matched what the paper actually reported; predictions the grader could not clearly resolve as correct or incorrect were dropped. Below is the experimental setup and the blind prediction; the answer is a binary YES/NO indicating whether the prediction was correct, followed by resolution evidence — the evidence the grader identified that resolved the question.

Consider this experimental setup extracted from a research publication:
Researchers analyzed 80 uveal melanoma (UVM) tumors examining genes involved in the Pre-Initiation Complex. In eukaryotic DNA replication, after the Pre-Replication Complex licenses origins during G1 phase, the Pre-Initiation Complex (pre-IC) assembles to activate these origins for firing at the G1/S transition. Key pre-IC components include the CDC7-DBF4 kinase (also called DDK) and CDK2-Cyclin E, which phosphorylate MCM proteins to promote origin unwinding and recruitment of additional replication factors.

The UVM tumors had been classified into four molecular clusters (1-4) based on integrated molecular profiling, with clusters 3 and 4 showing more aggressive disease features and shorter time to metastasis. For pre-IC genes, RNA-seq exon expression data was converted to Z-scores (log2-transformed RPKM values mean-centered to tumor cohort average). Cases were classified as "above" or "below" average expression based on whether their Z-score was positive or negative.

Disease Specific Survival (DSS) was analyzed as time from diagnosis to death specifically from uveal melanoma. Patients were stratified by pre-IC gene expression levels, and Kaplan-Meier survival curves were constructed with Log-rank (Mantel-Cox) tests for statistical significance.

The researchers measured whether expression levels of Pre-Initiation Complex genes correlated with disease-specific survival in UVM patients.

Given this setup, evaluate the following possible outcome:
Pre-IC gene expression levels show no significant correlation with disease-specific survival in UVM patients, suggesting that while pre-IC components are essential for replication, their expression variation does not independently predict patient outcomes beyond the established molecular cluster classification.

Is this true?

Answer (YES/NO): NO